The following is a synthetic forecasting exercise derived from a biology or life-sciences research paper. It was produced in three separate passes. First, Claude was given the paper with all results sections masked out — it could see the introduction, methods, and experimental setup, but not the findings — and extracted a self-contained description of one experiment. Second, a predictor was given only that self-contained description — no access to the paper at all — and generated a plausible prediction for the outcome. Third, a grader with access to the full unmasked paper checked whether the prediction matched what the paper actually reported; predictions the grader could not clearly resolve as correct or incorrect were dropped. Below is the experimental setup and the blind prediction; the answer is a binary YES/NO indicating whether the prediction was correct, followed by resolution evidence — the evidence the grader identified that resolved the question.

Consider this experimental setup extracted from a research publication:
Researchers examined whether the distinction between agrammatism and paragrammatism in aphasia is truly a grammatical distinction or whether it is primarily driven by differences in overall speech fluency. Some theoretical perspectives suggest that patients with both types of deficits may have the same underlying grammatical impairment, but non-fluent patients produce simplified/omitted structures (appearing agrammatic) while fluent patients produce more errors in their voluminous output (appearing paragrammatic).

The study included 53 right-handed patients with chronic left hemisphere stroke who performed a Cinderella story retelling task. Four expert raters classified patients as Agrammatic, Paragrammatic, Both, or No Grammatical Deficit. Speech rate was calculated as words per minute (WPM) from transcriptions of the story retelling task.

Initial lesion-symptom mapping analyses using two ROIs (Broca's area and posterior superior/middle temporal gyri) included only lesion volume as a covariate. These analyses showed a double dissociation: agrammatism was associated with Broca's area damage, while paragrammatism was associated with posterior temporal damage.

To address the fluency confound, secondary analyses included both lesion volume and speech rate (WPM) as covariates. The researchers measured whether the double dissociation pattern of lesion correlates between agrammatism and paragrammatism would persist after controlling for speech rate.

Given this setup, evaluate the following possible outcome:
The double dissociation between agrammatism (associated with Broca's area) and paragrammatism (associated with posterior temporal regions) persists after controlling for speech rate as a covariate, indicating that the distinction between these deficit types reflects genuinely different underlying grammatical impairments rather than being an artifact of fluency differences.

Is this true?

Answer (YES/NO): YES